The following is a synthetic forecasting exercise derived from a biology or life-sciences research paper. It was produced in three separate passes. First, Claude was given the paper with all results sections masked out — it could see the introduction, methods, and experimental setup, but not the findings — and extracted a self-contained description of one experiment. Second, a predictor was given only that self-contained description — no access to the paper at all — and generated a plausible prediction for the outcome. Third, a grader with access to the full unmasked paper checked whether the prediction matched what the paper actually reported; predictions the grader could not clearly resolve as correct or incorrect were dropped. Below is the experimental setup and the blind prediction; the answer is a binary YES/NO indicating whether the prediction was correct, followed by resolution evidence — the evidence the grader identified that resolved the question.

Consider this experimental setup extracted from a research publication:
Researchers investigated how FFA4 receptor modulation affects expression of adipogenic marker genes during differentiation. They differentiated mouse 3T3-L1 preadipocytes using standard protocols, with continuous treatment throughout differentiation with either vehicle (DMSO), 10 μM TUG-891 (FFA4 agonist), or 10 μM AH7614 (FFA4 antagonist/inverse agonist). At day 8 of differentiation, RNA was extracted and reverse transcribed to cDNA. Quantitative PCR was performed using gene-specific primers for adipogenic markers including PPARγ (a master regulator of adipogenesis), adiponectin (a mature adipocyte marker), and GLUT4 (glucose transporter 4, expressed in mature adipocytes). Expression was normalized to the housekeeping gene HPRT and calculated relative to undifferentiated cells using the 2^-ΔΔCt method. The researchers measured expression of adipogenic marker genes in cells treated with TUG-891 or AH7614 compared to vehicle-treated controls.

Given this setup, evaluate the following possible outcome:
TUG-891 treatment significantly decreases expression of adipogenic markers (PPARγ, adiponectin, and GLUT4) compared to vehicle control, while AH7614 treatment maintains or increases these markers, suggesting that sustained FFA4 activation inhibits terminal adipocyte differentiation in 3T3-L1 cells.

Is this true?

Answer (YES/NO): NO